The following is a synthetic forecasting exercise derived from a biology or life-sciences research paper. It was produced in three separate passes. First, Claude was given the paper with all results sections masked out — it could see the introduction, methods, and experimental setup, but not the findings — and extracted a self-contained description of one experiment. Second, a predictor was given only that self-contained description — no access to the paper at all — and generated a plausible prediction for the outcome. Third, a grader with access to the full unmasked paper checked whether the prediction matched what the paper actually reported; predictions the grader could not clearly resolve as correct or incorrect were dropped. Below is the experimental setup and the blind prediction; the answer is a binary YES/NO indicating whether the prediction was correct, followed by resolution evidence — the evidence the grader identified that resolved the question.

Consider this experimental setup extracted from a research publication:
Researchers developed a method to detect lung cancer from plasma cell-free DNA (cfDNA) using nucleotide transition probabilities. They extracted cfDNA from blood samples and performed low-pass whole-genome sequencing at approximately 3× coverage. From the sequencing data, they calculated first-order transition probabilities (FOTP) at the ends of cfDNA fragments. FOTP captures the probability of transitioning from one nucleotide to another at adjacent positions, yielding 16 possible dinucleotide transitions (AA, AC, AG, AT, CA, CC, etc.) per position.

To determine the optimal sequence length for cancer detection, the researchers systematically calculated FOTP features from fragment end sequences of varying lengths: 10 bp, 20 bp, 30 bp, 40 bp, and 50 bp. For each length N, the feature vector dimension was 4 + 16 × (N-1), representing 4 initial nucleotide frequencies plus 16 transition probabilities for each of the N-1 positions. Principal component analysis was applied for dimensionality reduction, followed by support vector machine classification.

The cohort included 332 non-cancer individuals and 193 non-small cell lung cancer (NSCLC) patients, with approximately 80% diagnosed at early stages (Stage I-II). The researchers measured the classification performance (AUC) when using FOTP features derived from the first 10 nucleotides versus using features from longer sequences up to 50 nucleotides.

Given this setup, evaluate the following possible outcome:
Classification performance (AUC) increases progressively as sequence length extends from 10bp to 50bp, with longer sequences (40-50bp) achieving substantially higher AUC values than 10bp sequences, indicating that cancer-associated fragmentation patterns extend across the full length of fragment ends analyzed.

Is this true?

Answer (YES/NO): NO